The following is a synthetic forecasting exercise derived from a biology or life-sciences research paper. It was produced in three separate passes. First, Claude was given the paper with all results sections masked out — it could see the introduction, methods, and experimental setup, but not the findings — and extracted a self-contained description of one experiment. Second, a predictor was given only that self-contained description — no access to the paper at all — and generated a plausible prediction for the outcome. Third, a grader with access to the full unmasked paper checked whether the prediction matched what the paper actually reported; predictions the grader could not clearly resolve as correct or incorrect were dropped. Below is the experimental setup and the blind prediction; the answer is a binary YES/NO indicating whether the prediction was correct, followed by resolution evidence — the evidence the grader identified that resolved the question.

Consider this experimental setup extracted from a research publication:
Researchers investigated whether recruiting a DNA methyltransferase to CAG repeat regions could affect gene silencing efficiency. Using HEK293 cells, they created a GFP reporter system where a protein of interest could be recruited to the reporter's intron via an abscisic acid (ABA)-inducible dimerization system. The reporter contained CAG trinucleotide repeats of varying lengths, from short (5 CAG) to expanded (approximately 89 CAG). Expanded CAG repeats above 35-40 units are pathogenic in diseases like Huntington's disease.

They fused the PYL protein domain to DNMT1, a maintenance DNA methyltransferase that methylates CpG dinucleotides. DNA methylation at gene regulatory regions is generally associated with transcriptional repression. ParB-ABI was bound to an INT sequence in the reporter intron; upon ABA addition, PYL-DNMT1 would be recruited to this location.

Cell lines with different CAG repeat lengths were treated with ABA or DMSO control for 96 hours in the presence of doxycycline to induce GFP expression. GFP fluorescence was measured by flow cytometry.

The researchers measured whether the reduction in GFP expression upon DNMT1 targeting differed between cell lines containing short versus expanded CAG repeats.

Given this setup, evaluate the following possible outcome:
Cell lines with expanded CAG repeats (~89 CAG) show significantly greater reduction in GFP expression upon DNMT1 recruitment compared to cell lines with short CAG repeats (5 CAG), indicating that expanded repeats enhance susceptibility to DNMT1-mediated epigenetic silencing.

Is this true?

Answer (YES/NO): NO